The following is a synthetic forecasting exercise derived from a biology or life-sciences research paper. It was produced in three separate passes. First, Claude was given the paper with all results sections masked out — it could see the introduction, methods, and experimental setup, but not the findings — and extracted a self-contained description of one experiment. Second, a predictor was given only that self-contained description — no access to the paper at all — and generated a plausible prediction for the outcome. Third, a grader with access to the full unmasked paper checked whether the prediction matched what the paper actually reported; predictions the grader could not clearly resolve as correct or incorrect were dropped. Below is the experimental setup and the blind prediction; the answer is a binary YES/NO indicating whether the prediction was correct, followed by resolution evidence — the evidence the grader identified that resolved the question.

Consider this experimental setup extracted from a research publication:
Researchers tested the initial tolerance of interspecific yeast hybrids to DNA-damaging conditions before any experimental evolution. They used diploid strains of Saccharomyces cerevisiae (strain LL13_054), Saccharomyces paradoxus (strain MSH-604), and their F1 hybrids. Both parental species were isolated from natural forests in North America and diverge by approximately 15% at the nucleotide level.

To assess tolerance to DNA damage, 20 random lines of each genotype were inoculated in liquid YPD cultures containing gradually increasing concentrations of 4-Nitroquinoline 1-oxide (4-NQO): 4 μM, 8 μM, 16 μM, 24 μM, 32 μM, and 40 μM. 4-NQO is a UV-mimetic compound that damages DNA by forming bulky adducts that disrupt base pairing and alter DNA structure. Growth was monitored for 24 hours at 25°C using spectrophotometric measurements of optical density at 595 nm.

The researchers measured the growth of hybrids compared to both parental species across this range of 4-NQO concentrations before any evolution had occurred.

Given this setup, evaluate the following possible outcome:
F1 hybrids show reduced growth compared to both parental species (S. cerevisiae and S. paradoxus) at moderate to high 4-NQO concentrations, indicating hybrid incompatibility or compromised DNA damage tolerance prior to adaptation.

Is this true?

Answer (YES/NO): NO